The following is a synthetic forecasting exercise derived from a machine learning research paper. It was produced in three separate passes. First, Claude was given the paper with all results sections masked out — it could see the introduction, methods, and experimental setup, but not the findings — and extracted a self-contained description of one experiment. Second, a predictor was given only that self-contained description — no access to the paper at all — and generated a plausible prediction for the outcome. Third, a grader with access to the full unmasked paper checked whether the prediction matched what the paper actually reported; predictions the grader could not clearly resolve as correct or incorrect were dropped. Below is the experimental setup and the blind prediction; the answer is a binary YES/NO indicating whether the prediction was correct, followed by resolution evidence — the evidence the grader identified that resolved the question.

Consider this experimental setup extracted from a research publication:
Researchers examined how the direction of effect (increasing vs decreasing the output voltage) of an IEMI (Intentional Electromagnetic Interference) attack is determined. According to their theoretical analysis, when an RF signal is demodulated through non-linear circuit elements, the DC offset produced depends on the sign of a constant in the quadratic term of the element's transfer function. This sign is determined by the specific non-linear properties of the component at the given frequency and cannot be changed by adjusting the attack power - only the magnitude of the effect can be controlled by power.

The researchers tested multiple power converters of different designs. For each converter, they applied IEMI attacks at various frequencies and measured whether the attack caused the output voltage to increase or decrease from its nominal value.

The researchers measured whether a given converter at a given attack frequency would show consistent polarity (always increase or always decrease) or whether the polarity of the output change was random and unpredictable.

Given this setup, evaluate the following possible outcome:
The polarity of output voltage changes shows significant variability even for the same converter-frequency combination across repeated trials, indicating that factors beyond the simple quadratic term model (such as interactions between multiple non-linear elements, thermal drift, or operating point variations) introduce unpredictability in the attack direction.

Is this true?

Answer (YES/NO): NO